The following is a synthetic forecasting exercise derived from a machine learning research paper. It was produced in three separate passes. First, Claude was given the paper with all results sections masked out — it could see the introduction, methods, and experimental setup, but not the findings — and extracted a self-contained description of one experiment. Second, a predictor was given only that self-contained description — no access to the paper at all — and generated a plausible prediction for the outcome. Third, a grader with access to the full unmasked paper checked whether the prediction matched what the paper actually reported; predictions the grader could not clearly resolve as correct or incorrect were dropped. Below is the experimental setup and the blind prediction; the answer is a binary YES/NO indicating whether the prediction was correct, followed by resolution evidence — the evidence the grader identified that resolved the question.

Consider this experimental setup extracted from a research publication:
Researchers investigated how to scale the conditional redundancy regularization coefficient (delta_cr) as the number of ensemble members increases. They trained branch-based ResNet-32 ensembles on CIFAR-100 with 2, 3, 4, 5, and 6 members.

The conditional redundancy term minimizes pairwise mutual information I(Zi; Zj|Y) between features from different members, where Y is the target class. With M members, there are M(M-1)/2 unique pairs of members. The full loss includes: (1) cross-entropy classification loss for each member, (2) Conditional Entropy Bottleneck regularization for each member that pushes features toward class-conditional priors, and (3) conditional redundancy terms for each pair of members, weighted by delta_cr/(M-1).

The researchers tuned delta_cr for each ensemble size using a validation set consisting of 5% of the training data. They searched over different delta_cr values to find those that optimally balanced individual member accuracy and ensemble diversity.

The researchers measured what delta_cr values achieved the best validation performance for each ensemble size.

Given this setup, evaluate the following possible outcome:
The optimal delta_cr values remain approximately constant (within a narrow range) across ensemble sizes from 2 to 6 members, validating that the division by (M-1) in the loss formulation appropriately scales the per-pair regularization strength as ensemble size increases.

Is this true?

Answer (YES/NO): NO